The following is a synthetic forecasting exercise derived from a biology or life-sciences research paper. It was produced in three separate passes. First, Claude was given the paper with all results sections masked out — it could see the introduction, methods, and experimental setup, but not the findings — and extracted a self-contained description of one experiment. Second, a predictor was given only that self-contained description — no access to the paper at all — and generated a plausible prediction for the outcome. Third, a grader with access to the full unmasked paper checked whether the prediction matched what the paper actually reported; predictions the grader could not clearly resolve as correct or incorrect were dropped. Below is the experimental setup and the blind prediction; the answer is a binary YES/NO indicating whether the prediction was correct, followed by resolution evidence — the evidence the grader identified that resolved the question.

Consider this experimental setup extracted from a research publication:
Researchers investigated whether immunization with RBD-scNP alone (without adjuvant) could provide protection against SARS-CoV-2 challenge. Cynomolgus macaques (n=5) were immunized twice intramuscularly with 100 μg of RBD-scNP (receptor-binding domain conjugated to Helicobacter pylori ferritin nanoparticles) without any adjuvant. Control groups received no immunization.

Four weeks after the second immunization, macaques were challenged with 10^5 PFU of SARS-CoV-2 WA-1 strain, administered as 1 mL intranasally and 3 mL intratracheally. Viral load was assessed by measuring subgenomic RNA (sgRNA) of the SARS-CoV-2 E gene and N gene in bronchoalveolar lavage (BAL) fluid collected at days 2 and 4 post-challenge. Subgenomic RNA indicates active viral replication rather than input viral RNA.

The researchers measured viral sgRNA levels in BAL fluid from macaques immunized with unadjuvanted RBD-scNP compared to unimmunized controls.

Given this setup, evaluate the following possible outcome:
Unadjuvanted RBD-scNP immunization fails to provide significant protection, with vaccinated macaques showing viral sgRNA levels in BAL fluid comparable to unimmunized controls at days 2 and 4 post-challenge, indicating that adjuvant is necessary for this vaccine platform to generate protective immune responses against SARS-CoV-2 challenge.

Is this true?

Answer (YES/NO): NO